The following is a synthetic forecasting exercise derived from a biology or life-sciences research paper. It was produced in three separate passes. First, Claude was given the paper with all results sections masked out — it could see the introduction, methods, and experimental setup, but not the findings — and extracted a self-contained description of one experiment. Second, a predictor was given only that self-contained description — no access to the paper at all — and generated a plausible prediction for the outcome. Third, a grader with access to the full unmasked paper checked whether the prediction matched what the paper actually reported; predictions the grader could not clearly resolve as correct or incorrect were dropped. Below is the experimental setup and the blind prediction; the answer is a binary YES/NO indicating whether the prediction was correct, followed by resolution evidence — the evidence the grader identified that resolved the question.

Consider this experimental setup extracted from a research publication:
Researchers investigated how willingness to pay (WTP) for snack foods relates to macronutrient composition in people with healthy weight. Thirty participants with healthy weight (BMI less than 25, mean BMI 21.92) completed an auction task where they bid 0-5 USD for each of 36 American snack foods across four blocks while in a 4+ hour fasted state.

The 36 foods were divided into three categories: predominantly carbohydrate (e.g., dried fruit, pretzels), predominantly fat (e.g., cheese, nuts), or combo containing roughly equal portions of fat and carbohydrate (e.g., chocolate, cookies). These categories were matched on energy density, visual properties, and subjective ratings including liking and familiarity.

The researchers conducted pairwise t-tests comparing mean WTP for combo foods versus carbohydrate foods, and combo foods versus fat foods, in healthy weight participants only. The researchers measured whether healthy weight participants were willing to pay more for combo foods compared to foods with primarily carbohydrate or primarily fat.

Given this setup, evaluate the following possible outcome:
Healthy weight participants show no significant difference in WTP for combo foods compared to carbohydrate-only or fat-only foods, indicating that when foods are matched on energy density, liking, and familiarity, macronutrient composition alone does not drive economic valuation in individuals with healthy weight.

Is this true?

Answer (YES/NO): NO